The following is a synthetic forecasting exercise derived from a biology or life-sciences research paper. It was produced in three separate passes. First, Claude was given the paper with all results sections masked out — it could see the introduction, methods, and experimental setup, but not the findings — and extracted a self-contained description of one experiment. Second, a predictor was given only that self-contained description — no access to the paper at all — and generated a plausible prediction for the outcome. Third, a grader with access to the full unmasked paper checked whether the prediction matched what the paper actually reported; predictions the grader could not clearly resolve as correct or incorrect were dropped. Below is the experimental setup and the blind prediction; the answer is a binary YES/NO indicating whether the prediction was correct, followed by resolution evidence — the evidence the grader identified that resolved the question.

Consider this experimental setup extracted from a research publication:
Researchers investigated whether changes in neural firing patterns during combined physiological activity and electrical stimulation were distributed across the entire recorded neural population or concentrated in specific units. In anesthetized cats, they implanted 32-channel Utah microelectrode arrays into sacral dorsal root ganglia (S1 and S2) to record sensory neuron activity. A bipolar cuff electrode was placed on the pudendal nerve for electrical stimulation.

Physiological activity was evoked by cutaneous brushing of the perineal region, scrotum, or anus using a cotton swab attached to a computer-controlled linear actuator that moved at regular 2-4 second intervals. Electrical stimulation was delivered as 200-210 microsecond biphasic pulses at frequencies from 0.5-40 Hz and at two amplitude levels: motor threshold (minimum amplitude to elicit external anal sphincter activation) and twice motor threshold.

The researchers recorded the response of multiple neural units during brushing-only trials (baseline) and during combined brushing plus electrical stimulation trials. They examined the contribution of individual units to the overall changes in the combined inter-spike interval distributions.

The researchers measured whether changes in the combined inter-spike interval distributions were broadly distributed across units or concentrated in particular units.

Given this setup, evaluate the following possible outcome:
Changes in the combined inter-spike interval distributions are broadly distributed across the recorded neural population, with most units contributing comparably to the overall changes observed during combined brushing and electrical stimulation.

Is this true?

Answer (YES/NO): NO